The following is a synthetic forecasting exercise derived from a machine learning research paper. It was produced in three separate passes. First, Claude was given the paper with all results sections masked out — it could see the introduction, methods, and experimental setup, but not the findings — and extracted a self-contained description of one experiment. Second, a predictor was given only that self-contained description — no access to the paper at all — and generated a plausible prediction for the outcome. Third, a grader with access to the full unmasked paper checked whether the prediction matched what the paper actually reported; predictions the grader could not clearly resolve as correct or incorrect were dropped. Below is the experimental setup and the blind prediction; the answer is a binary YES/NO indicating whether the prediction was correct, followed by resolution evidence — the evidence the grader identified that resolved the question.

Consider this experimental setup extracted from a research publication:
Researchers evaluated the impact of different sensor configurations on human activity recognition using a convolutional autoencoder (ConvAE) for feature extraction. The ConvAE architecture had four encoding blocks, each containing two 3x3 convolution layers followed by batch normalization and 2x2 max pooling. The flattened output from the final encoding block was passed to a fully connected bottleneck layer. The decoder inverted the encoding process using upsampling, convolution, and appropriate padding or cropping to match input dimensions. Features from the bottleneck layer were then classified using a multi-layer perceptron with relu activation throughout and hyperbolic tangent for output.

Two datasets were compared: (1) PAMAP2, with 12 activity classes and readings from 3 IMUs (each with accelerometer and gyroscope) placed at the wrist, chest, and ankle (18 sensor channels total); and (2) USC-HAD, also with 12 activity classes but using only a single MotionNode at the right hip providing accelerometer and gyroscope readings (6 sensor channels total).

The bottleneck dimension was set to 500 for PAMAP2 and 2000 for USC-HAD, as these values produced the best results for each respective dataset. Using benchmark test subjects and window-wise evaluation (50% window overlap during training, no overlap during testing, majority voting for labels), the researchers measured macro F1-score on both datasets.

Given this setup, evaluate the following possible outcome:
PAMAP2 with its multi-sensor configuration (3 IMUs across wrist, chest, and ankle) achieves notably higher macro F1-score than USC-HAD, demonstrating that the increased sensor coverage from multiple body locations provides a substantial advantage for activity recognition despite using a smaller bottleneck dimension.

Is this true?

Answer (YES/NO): YES